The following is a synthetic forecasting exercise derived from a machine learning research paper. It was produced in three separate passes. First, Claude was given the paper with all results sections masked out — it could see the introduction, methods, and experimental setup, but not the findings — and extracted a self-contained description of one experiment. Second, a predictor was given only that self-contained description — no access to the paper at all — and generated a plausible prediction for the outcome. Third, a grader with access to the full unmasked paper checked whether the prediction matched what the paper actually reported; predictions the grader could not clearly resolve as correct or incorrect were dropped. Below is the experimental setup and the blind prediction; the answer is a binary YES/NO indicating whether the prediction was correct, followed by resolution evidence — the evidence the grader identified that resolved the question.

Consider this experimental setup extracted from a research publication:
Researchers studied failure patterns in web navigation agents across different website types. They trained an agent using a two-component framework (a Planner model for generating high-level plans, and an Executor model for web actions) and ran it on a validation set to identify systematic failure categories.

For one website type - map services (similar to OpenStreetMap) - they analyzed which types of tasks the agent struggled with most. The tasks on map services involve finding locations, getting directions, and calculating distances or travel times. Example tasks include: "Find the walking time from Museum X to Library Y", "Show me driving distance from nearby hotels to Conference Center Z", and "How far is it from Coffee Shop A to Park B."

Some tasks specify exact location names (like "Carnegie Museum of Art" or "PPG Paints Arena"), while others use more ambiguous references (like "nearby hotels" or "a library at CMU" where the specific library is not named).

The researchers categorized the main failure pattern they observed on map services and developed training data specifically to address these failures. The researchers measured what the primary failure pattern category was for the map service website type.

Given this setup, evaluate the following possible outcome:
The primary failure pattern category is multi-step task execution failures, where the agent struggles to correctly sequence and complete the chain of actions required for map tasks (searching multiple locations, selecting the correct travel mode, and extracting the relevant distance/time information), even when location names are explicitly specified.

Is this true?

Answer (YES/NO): NO